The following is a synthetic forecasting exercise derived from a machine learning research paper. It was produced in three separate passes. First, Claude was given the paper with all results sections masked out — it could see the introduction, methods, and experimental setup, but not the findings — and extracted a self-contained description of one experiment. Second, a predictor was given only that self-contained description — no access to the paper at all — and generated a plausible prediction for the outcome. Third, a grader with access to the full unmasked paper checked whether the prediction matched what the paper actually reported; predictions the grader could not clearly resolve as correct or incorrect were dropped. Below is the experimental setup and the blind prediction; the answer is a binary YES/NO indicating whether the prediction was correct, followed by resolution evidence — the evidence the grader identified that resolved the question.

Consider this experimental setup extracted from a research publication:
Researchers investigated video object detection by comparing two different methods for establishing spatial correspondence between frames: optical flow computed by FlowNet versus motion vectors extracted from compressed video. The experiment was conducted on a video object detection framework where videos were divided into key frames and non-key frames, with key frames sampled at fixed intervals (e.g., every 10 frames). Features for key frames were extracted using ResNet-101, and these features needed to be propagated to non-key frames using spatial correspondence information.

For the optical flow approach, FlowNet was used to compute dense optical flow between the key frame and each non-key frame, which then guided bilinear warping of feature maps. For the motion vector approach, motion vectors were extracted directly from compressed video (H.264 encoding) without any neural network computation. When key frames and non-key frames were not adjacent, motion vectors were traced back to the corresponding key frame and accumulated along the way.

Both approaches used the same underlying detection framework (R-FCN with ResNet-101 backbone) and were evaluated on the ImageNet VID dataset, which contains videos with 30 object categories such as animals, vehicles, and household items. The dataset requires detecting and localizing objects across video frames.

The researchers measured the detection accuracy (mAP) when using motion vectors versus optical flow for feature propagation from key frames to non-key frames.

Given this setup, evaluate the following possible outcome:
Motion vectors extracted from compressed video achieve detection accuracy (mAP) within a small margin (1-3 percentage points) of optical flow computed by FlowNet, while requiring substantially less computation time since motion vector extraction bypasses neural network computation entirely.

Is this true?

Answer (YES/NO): YES